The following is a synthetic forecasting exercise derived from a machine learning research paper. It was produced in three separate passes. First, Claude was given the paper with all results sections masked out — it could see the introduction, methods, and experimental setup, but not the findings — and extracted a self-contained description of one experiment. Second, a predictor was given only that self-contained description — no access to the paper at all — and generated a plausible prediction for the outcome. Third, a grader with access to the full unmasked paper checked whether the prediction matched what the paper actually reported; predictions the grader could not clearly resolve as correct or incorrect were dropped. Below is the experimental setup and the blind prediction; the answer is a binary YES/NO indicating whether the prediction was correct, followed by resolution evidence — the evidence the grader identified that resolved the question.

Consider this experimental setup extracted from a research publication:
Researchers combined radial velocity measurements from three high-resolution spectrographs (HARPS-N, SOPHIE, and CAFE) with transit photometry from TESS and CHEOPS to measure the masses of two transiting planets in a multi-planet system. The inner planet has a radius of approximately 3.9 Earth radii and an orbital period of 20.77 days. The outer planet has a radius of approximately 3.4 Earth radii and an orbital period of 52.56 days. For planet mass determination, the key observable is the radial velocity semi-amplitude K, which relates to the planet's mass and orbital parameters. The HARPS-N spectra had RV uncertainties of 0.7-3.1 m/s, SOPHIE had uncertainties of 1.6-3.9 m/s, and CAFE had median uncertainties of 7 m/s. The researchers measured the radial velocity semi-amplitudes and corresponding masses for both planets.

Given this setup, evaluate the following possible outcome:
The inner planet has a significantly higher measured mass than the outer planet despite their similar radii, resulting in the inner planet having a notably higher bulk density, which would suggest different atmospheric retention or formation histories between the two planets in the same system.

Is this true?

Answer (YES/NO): NO